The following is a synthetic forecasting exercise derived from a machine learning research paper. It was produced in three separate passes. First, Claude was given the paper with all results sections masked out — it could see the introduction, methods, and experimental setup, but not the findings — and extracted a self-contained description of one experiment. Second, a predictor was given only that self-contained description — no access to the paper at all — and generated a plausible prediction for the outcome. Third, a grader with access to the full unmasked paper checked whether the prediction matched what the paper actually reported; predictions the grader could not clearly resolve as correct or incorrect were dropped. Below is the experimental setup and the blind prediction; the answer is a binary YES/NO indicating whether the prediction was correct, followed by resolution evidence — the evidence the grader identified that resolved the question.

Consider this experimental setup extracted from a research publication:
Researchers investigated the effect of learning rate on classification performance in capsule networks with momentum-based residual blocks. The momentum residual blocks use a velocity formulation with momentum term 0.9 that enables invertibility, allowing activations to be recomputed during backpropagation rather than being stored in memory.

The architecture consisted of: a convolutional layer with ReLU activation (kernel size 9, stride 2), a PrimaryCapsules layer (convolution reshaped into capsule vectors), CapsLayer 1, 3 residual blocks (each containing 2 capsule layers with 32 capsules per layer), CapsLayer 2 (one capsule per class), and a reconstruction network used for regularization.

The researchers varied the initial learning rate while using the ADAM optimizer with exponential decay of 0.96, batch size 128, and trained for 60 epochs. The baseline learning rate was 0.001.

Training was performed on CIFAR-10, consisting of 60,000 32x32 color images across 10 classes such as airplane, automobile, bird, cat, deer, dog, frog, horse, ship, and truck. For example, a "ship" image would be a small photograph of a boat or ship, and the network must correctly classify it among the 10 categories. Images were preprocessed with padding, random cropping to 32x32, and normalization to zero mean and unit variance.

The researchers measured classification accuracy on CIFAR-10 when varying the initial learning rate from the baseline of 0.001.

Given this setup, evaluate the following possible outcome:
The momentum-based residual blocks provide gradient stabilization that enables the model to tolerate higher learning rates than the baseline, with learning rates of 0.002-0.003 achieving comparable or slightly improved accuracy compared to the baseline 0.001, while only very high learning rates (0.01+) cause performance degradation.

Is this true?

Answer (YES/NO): NO